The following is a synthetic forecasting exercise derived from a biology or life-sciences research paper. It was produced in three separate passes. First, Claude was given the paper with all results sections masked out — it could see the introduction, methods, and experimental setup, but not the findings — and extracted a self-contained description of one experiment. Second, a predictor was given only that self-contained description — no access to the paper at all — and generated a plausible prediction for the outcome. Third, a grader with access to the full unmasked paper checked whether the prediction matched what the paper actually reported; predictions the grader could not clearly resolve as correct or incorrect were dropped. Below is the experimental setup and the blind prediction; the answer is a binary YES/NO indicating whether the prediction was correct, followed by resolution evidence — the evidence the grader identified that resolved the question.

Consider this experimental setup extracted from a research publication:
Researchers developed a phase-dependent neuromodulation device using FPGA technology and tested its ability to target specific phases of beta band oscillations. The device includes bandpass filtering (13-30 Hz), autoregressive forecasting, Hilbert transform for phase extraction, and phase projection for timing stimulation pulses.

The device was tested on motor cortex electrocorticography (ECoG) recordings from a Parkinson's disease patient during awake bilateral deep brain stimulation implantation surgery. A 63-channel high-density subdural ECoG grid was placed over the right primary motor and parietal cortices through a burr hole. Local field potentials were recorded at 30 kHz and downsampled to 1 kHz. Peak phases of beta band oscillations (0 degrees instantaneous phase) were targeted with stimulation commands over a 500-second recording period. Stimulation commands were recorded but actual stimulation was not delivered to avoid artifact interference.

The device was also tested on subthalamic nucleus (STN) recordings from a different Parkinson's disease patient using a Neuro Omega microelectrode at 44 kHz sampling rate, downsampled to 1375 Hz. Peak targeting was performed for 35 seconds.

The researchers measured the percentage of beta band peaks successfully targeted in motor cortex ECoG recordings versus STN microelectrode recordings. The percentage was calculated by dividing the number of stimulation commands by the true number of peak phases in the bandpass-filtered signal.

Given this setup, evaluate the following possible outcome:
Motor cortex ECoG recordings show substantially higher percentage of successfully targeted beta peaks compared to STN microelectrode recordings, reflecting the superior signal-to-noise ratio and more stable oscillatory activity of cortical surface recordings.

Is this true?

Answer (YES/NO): NO